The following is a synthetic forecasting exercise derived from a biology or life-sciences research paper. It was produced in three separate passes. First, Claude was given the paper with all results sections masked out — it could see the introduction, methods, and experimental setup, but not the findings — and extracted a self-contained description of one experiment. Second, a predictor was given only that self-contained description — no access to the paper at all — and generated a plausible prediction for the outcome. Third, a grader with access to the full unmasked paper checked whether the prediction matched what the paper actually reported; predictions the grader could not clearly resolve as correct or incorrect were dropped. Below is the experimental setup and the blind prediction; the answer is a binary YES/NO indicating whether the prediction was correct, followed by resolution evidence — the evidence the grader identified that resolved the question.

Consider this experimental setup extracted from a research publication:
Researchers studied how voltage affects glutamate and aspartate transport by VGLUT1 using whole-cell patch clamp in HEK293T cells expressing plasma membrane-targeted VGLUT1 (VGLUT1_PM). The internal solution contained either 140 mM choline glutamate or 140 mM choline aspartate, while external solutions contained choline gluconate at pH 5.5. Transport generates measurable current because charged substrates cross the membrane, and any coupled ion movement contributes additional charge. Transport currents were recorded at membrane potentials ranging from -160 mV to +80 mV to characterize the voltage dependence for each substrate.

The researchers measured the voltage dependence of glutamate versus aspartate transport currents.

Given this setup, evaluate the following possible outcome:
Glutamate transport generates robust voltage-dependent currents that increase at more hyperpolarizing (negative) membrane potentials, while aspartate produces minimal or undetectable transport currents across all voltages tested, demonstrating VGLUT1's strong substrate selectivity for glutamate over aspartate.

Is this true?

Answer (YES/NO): NO